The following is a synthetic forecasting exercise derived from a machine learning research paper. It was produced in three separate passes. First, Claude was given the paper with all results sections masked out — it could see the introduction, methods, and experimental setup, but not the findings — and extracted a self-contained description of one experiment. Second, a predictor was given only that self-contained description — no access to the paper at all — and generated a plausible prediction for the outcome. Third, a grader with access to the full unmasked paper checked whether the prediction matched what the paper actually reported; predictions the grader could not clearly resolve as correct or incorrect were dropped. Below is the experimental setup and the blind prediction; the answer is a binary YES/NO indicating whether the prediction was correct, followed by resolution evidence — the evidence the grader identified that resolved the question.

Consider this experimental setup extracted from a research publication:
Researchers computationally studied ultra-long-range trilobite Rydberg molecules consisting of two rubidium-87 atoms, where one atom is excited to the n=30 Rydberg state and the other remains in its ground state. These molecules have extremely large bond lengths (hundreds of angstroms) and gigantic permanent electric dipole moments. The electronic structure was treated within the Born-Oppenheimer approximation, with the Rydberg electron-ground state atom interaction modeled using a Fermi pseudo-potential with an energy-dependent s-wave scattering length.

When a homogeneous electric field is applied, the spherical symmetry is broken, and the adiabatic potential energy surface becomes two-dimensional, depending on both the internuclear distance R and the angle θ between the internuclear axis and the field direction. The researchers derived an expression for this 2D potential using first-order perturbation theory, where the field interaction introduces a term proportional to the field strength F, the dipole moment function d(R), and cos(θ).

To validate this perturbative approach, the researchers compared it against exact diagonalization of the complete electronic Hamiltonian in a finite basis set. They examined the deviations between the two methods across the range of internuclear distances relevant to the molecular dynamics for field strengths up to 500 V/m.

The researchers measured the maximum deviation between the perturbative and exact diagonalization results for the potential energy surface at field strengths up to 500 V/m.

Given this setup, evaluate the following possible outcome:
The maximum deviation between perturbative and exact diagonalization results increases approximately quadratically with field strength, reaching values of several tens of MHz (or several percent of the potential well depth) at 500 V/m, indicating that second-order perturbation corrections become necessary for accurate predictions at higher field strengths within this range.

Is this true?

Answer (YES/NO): NO